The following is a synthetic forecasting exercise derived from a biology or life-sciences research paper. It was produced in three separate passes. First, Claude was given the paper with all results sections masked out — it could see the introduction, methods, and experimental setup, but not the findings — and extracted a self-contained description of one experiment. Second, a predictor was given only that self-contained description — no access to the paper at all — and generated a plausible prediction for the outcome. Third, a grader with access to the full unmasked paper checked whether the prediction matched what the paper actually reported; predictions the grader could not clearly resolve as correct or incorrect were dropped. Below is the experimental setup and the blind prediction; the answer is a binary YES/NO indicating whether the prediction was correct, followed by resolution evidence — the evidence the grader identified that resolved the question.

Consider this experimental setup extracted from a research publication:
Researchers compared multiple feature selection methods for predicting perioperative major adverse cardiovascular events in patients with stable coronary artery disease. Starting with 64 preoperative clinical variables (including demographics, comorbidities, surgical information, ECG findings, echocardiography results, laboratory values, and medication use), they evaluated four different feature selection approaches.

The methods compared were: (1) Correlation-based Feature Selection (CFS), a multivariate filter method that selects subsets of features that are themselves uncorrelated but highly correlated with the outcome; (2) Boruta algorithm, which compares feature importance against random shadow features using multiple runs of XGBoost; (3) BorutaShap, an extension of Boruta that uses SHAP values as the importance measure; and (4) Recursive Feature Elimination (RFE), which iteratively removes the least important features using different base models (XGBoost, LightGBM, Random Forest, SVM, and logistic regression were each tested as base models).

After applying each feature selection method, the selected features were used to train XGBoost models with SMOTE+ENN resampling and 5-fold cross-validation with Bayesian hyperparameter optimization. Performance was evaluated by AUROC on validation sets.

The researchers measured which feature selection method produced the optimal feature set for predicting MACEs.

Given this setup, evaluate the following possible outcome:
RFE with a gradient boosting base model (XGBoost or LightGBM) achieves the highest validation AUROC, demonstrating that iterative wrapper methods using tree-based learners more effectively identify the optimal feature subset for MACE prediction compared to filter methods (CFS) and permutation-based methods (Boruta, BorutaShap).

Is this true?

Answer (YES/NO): NO